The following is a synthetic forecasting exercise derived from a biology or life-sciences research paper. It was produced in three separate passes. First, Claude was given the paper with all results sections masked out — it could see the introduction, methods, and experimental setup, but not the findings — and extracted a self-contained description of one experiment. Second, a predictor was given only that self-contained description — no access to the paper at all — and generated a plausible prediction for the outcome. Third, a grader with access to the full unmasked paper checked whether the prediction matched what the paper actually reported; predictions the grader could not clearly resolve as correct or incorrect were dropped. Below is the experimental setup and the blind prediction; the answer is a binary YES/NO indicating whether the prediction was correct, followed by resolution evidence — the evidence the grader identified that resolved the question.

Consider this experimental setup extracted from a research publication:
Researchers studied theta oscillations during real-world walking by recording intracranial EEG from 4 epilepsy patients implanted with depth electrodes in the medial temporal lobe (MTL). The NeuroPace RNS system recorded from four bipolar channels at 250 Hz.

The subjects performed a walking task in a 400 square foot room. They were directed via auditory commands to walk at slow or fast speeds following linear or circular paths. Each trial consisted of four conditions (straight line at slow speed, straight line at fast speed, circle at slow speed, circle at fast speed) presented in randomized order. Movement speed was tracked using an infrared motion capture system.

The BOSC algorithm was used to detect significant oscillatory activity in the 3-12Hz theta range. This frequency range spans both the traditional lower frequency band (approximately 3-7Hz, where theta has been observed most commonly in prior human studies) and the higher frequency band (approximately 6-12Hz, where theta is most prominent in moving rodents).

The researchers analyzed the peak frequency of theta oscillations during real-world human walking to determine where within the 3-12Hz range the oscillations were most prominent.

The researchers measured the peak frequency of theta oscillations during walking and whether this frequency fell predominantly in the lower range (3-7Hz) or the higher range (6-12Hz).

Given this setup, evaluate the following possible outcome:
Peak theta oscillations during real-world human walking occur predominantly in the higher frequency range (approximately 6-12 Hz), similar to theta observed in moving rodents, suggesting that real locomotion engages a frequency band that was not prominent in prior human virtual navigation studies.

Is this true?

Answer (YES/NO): YES